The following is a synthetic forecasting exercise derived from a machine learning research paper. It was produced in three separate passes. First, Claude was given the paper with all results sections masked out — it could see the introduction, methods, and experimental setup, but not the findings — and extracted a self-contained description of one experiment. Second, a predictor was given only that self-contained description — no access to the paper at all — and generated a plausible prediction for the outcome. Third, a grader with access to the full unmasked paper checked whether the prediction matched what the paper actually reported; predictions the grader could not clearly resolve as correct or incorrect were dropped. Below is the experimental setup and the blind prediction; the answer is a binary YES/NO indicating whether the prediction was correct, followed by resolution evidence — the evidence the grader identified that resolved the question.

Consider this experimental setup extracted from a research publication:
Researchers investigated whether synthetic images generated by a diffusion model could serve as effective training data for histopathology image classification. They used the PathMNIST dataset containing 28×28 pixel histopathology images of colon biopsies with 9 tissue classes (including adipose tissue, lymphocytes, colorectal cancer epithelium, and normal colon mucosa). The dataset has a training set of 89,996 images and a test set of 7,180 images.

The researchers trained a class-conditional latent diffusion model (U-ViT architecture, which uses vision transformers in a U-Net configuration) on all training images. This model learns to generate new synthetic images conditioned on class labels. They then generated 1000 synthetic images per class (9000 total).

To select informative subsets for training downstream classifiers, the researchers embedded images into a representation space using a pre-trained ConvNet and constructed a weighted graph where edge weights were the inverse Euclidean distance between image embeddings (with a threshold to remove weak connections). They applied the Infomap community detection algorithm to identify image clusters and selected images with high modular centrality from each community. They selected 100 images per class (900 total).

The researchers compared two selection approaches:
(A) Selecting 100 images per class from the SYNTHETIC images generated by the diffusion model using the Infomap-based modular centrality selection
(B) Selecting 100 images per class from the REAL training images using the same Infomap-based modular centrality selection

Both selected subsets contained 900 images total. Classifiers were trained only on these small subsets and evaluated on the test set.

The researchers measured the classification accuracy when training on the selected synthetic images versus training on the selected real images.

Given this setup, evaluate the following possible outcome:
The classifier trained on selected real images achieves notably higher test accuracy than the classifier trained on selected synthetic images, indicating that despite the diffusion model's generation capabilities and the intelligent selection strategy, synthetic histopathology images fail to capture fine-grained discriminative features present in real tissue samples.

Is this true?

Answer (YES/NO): NO